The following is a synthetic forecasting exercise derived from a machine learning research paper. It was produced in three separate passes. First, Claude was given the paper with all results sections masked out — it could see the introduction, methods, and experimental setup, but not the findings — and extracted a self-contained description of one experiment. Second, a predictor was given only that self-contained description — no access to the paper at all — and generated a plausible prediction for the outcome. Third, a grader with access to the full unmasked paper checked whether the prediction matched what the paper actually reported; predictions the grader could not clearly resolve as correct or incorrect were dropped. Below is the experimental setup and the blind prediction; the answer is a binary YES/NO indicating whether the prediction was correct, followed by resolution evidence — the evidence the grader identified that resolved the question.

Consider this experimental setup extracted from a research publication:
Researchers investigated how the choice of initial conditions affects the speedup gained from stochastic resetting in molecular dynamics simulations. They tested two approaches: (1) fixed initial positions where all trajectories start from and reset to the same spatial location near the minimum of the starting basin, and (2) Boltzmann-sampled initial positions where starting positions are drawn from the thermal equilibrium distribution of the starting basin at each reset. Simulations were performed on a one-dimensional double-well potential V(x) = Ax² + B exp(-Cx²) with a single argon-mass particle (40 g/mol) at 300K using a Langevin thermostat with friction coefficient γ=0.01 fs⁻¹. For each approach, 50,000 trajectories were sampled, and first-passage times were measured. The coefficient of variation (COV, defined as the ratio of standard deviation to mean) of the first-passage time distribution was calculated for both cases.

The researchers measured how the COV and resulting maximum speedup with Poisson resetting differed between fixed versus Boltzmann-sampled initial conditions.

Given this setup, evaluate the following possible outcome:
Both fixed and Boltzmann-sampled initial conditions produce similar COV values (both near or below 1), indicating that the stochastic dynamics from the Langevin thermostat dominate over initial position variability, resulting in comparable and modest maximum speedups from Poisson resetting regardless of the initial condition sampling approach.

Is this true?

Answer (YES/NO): NO